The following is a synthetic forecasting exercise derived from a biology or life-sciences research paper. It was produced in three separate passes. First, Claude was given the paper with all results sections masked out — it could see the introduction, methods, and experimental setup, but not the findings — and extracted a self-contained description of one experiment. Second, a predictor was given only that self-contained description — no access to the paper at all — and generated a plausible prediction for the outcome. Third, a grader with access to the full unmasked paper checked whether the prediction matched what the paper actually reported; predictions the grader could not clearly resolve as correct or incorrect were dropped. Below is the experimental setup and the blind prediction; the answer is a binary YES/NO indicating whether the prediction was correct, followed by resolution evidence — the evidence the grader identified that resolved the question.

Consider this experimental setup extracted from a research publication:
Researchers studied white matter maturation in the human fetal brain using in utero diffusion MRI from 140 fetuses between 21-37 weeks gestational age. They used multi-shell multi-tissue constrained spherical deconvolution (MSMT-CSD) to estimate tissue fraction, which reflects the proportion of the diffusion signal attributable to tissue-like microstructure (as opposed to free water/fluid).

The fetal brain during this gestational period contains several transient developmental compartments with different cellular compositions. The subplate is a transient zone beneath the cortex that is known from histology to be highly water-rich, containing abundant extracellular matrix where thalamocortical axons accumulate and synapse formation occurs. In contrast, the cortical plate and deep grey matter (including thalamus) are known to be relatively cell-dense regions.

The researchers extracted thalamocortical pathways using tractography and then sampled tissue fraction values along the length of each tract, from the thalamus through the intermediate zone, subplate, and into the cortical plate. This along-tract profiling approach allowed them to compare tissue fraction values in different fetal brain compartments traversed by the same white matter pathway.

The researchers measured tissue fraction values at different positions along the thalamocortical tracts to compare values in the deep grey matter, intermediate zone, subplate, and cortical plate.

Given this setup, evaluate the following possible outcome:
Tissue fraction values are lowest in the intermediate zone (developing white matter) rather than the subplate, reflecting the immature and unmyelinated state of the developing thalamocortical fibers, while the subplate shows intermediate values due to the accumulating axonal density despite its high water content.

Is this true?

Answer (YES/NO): NO